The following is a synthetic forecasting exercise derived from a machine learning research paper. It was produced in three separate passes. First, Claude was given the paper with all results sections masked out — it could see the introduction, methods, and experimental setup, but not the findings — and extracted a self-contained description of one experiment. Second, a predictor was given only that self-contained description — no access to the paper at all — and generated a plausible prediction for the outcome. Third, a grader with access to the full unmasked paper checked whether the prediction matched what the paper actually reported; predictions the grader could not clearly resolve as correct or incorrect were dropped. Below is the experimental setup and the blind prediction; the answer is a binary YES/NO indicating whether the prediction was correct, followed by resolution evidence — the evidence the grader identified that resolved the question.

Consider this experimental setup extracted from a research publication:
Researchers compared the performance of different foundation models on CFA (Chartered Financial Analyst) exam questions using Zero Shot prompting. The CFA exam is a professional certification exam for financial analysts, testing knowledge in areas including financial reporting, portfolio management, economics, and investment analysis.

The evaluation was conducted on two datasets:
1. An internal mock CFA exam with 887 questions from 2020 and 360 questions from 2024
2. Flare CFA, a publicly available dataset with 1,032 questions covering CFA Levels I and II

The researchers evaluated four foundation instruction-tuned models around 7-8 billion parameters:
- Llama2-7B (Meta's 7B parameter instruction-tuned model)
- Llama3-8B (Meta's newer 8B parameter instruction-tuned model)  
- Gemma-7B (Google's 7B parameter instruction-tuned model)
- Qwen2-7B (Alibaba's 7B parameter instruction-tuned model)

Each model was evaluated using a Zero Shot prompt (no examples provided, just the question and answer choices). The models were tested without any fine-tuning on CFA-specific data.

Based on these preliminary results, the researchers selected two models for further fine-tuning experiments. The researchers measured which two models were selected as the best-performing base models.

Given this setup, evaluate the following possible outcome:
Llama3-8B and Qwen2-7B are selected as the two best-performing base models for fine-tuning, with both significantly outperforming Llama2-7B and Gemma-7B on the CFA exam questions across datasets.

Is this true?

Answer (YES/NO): NO